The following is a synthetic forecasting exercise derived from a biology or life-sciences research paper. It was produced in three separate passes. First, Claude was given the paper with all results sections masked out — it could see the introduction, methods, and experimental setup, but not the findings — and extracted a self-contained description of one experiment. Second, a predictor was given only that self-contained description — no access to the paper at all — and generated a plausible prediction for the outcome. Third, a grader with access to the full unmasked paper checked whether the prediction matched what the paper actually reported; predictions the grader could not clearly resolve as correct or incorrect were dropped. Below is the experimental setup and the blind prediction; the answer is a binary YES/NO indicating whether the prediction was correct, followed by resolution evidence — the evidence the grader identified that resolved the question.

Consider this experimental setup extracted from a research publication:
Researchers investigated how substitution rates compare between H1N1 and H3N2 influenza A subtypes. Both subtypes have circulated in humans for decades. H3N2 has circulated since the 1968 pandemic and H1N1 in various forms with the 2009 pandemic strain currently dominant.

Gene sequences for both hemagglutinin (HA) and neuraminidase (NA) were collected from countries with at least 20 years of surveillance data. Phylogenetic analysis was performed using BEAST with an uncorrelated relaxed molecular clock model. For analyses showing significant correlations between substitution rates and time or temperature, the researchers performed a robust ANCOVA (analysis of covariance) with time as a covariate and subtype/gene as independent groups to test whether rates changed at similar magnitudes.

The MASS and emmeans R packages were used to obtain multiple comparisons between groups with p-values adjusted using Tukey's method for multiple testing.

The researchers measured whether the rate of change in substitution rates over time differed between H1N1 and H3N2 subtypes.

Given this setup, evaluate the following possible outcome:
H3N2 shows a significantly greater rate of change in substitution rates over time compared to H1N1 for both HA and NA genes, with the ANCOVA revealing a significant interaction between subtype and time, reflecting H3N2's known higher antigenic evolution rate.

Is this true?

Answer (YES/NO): NO